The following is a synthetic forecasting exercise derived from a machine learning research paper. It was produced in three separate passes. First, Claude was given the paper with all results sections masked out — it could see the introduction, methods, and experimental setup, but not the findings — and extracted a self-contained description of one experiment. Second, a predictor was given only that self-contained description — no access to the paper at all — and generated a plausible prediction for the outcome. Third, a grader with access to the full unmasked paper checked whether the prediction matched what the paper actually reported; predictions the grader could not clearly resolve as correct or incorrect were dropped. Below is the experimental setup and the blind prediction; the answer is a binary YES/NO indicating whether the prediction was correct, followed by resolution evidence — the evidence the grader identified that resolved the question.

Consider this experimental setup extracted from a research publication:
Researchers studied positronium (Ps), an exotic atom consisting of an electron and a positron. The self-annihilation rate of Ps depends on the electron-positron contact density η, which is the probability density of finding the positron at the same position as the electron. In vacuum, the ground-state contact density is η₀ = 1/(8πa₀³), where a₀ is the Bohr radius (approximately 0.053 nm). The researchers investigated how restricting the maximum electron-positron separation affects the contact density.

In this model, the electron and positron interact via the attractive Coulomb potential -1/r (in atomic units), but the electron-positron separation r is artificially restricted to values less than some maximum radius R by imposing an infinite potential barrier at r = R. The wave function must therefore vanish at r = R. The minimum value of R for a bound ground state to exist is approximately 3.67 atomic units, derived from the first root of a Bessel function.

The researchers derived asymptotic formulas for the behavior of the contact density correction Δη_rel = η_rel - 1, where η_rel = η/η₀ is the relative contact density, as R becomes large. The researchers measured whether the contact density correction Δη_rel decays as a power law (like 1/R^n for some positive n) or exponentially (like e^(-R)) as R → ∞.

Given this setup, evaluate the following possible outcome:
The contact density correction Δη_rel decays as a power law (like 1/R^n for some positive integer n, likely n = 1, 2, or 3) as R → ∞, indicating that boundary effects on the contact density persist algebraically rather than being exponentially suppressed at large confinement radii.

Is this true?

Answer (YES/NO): NO